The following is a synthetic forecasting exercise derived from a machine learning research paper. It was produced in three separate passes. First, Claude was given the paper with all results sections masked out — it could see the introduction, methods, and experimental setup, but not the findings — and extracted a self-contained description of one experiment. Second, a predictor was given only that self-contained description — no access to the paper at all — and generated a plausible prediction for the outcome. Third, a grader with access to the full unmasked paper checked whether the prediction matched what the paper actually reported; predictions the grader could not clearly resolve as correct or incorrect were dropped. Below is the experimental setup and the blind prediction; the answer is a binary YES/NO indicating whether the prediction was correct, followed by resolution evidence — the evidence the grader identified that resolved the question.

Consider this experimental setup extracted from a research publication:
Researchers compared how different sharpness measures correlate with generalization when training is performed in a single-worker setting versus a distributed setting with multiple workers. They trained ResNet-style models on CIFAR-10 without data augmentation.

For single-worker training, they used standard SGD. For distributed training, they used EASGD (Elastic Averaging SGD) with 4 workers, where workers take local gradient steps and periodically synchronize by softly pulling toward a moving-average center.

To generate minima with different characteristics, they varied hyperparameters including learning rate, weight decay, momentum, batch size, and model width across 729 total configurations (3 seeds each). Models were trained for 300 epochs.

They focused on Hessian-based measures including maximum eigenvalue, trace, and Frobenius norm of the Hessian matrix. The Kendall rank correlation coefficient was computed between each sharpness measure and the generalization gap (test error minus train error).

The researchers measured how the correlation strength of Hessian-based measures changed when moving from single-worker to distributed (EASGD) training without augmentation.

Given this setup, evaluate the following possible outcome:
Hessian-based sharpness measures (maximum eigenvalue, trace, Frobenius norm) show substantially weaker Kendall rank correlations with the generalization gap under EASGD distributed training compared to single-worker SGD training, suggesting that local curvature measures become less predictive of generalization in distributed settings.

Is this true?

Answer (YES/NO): YES